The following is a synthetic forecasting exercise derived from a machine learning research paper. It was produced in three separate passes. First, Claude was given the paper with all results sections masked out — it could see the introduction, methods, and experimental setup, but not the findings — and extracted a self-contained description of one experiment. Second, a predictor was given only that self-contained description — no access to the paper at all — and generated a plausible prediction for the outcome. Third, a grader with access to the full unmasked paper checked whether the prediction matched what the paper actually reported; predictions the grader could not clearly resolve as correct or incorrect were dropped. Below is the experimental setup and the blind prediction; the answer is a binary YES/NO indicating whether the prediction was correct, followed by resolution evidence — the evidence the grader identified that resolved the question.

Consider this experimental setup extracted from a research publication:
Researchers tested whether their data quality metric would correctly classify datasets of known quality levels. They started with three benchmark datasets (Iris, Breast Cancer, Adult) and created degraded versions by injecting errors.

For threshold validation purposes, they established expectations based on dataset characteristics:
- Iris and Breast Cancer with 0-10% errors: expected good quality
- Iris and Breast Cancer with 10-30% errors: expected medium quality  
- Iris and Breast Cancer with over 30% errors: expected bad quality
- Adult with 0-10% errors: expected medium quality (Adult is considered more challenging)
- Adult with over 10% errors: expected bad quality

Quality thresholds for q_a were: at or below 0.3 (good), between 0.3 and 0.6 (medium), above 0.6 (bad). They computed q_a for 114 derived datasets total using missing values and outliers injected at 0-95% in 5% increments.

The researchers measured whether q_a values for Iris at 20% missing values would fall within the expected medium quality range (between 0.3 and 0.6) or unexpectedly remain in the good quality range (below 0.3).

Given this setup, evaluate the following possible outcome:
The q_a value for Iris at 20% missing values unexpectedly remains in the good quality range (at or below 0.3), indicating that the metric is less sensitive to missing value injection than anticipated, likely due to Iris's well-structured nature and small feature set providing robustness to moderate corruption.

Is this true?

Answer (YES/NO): YES